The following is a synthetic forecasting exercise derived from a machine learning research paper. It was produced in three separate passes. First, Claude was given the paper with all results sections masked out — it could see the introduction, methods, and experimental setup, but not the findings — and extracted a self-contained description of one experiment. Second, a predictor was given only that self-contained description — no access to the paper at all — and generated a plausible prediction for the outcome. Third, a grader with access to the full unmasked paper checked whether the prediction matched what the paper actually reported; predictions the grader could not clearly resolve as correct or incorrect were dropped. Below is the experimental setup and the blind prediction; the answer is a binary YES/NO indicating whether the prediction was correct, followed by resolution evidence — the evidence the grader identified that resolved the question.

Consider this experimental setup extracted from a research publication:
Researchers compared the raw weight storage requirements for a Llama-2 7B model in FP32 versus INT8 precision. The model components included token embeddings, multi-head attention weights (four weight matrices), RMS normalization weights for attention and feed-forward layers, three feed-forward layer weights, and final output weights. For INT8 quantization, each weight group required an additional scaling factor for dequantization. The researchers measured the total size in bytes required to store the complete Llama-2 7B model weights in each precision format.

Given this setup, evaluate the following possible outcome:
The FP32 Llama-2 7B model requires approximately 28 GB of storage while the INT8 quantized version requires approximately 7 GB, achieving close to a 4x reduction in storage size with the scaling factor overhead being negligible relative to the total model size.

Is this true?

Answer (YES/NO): NO